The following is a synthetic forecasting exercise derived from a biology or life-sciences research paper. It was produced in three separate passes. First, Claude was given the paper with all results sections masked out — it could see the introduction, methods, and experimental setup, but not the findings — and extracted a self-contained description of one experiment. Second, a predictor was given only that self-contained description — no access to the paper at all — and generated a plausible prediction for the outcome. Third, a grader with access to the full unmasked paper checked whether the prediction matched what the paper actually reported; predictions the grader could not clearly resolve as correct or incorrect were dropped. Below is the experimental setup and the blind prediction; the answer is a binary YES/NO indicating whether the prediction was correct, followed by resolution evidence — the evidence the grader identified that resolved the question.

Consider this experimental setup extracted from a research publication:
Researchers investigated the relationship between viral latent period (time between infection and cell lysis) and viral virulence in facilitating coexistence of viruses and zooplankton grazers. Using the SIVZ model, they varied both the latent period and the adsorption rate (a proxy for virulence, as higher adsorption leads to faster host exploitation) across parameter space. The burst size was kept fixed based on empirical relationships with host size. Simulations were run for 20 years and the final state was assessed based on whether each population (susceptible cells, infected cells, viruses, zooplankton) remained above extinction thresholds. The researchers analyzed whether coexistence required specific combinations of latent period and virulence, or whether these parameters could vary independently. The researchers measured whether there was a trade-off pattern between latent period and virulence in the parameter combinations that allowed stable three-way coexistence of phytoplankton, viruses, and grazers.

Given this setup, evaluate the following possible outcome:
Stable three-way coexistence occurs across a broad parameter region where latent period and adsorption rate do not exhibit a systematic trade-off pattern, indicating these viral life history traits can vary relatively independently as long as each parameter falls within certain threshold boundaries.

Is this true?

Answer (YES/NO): NO